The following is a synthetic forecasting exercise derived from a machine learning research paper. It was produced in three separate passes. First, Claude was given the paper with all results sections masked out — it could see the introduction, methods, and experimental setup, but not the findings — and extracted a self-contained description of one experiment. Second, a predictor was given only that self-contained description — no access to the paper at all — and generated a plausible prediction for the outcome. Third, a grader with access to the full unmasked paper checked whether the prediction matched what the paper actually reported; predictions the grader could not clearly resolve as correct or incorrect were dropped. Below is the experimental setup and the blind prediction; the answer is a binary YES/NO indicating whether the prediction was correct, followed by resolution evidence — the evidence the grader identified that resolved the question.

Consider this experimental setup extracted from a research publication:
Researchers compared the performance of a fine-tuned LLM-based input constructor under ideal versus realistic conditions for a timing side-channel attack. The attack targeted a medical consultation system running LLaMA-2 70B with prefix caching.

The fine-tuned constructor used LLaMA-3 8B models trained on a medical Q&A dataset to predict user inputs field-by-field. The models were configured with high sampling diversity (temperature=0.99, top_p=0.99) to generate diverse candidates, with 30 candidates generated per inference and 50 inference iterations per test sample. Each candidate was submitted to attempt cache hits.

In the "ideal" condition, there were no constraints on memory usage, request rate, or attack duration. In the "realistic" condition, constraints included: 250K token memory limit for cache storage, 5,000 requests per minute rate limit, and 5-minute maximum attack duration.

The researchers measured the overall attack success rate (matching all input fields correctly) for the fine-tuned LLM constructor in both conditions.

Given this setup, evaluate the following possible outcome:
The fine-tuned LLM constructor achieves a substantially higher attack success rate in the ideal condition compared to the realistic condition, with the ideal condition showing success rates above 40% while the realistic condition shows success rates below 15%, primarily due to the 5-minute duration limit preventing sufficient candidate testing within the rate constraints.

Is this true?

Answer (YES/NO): NO